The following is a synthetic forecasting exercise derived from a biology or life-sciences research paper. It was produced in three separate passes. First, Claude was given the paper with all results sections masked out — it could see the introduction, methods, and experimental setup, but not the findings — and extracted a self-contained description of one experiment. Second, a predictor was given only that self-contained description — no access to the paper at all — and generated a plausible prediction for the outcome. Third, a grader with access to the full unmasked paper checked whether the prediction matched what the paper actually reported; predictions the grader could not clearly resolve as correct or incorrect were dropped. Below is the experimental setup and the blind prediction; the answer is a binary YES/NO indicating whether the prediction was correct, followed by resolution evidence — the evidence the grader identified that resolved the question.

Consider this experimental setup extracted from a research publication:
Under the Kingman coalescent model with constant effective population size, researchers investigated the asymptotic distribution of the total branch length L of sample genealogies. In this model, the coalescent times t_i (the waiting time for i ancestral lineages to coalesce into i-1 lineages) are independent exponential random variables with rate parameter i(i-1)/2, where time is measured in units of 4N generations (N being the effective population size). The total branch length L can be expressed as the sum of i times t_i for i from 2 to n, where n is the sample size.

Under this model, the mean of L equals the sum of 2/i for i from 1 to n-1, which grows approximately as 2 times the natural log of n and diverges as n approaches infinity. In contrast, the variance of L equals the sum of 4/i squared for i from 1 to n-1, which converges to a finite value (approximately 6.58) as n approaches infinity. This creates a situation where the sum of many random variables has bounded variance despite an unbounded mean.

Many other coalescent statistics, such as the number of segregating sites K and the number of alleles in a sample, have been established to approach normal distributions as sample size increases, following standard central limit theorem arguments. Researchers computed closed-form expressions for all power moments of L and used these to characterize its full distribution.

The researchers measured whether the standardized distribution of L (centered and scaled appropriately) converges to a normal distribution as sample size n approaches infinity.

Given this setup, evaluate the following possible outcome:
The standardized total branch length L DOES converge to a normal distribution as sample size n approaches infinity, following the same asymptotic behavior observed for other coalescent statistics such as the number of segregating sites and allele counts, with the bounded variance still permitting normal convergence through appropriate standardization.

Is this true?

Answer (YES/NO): NO